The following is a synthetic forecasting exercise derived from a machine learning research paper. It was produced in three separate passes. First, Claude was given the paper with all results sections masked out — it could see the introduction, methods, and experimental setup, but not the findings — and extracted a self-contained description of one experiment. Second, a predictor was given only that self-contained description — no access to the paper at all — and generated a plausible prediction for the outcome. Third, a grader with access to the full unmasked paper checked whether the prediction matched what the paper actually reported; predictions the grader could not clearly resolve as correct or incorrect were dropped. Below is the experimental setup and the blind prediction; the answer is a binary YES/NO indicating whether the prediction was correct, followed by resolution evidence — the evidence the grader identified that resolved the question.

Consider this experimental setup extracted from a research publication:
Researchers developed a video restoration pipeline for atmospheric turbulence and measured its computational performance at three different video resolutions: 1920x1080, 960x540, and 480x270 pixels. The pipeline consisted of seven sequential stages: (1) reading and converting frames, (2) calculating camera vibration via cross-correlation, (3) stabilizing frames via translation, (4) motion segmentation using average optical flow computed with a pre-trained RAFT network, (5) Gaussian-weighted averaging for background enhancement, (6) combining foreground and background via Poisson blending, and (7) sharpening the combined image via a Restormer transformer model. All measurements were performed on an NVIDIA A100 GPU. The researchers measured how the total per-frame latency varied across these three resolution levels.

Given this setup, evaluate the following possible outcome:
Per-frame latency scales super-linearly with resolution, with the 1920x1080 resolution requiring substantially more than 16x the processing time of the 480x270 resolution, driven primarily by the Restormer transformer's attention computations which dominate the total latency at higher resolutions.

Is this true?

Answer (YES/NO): NO